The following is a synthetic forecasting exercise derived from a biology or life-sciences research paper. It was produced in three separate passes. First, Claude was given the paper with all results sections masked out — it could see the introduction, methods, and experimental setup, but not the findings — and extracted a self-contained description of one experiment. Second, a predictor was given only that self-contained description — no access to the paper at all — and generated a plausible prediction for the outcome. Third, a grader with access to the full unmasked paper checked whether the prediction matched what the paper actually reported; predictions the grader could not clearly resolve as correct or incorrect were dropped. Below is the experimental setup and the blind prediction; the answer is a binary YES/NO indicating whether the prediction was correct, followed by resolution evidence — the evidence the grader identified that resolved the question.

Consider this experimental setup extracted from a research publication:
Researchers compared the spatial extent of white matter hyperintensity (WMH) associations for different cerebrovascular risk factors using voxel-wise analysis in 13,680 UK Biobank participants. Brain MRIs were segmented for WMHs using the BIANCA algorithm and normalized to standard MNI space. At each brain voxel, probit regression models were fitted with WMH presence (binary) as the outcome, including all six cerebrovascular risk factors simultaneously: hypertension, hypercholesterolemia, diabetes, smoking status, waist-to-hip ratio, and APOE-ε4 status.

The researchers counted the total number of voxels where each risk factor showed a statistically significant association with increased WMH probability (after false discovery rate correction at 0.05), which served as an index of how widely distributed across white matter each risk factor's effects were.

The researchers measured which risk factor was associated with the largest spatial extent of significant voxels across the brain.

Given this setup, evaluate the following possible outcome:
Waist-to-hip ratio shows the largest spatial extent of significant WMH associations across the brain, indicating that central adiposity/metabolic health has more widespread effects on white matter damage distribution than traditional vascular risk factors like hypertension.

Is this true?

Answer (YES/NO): NO